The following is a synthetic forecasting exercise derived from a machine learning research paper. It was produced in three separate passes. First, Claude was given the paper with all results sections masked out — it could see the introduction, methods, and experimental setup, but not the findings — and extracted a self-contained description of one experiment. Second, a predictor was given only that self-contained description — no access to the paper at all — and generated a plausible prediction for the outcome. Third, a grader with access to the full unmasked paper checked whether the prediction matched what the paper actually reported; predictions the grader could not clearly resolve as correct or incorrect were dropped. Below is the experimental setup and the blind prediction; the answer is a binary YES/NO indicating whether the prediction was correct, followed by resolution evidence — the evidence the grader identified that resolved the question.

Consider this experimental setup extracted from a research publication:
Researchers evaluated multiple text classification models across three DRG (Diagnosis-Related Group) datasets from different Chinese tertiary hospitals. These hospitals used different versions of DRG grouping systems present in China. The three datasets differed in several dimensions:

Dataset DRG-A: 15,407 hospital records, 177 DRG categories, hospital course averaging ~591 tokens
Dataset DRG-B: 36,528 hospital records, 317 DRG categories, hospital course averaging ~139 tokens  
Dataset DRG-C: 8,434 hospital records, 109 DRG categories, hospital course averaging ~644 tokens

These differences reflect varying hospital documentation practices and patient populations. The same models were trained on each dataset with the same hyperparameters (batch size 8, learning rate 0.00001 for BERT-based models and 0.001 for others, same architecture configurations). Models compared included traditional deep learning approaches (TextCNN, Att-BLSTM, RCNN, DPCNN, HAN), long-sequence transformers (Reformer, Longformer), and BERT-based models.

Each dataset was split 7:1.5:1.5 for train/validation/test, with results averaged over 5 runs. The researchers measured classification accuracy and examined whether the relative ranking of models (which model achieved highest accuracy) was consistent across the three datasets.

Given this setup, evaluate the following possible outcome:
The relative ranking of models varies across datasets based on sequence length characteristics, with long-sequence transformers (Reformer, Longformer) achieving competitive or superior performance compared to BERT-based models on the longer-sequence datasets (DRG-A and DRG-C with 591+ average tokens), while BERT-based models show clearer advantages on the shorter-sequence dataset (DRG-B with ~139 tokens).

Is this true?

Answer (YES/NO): NO